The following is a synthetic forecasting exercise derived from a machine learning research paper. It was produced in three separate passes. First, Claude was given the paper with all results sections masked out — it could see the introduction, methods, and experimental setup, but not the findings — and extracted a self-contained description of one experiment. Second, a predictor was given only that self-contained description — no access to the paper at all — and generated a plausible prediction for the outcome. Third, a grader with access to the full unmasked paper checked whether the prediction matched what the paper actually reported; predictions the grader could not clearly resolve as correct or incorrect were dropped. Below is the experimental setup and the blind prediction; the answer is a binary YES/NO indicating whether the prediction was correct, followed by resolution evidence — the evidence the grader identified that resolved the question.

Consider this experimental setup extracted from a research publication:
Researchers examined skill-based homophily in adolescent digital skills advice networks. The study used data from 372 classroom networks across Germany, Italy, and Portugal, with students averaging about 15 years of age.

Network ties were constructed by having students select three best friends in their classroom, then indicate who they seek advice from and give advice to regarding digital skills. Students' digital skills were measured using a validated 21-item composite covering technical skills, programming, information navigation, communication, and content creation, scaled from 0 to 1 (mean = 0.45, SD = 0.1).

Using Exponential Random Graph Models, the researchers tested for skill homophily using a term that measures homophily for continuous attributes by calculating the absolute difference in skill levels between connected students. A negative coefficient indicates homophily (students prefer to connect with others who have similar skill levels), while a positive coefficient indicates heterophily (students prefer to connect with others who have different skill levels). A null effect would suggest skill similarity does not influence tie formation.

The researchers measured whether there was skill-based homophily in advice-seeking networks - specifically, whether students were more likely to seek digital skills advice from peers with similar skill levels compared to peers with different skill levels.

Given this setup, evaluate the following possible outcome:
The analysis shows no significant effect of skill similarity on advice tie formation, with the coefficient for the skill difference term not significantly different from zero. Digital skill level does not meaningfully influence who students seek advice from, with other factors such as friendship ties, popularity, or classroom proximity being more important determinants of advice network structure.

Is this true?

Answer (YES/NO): NO